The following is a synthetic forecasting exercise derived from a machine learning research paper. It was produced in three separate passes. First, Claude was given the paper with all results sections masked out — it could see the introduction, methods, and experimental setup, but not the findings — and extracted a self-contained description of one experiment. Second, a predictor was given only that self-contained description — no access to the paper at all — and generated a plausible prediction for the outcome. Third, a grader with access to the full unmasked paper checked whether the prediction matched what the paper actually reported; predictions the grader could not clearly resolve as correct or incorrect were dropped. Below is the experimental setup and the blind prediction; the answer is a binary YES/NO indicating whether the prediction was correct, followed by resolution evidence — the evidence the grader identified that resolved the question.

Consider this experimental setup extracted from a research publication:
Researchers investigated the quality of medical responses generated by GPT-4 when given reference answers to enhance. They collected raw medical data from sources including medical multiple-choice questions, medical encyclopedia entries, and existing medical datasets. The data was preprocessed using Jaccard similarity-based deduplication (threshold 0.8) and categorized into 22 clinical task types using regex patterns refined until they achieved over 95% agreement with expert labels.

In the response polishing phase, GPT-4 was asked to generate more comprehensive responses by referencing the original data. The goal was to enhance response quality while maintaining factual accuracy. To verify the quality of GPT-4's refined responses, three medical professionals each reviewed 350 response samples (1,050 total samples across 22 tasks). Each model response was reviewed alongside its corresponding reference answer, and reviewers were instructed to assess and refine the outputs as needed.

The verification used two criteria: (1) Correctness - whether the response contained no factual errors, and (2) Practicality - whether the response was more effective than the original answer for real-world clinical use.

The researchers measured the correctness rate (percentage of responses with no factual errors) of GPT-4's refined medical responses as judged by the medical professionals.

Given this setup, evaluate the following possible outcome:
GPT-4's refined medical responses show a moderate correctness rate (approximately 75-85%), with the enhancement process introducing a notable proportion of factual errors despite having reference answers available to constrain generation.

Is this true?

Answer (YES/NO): NO